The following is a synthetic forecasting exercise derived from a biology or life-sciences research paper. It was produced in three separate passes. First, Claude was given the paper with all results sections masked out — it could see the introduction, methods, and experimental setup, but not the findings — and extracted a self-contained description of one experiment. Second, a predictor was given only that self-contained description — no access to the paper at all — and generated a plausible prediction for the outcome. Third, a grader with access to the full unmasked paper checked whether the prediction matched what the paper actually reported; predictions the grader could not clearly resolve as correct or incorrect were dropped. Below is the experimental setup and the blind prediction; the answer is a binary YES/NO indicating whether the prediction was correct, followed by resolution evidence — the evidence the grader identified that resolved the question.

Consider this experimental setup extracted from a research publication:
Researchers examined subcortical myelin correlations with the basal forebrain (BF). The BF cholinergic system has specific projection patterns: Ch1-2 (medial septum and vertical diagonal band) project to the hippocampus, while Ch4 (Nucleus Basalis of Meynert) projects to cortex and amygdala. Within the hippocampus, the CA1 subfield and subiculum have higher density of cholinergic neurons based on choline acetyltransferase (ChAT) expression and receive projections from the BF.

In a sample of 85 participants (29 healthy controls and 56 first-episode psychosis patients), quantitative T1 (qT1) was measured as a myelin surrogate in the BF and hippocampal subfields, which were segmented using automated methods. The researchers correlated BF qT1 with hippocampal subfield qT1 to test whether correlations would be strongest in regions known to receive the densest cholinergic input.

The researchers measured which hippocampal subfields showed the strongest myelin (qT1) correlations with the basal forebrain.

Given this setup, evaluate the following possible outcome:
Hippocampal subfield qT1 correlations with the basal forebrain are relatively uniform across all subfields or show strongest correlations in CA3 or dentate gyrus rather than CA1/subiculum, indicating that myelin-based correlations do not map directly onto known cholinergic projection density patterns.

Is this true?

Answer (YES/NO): NO